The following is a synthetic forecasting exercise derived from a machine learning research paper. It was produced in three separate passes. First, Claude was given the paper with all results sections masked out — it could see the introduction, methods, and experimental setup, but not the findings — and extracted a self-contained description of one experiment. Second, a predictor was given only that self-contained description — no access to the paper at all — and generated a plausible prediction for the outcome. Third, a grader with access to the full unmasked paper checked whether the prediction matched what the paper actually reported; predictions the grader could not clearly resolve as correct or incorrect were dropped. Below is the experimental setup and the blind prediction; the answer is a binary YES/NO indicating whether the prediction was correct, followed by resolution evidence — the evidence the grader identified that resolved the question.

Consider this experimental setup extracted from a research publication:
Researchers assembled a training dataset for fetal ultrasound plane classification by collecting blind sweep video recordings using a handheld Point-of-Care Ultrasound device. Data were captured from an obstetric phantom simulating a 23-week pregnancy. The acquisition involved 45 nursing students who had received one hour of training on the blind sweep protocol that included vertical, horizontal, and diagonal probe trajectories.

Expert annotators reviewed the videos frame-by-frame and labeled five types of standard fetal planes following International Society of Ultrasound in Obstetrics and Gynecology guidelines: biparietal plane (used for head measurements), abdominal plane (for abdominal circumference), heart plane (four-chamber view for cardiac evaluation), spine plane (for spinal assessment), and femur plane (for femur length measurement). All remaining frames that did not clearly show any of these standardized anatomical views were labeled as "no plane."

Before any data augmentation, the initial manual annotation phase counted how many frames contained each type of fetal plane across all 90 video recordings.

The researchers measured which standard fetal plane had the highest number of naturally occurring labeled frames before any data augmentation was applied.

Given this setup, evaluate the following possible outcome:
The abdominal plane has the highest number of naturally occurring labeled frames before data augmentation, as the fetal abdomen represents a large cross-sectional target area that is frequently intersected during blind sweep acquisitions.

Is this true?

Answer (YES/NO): NO